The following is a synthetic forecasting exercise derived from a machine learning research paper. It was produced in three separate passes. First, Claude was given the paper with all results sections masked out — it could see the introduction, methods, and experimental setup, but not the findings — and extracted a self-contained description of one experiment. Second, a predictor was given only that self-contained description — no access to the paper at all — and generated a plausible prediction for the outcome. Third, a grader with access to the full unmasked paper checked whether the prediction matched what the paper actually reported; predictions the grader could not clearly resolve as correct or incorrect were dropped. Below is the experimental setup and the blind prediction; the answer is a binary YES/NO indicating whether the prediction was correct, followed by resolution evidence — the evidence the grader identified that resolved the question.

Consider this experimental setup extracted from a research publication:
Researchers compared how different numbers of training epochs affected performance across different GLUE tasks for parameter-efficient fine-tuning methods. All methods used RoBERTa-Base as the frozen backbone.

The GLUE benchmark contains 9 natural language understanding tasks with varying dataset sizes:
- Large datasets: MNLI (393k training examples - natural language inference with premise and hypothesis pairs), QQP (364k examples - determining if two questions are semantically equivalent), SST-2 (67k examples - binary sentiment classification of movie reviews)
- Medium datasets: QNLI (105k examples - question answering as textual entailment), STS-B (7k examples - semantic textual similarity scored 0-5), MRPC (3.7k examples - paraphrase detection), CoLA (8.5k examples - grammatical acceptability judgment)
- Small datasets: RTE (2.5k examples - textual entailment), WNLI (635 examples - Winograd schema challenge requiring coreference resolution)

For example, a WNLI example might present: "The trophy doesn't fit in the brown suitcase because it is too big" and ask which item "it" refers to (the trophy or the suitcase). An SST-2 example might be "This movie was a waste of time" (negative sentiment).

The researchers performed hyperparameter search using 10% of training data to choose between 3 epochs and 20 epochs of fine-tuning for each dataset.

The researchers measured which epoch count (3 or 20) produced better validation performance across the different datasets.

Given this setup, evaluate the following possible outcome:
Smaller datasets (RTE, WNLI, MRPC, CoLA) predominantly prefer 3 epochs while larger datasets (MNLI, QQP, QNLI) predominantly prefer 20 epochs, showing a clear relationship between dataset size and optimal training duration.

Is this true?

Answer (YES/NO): NO